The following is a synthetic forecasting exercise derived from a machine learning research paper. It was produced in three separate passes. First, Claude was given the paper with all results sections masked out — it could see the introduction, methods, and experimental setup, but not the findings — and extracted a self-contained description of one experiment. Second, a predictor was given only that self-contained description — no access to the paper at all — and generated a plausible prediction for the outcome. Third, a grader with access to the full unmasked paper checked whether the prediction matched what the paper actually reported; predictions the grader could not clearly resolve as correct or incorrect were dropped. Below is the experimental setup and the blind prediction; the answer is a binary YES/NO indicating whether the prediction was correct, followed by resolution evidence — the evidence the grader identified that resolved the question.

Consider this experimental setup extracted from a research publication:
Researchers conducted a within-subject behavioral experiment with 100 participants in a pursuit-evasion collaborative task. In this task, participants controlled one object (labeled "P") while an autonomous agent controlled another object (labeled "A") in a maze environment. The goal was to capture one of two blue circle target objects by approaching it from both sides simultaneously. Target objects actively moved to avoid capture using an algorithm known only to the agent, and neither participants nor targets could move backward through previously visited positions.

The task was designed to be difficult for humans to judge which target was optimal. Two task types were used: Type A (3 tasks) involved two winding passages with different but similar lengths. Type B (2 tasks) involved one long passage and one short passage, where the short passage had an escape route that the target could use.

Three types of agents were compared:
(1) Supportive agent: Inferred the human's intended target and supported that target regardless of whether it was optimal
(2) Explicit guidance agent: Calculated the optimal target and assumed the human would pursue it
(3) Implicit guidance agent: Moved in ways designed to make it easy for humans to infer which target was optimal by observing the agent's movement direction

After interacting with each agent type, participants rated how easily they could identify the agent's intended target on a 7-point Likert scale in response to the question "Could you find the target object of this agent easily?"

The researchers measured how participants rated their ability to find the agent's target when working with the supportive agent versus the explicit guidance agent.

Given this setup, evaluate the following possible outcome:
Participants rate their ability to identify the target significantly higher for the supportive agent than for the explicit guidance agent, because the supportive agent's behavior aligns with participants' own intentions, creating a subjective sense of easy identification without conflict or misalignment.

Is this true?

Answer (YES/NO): NO